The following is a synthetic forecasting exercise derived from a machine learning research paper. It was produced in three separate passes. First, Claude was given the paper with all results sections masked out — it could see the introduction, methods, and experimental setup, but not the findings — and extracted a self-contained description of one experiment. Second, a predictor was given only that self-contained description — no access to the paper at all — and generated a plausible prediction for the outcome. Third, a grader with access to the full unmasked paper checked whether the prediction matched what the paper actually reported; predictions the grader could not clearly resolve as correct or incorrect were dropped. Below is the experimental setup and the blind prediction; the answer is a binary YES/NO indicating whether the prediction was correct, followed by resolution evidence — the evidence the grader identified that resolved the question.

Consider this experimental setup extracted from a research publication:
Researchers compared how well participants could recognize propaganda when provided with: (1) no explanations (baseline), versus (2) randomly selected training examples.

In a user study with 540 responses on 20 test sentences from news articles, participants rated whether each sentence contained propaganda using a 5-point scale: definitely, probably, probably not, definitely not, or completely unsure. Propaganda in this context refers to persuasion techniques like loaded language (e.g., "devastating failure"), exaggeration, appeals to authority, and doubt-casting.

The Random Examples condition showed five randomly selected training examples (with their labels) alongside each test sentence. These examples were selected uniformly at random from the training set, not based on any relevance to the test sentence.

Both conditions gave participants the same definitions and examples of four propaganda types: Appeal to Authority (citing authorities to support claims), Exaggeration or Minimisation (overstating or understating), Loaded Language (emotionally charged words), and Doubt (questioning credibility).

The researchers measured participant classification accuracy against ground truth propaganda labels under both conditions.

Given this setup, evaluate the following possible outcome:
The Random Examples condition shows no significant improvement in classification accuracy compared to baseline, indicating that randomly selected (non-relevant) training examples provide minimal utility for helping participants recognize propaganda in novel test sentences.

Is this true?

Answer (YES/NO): NO